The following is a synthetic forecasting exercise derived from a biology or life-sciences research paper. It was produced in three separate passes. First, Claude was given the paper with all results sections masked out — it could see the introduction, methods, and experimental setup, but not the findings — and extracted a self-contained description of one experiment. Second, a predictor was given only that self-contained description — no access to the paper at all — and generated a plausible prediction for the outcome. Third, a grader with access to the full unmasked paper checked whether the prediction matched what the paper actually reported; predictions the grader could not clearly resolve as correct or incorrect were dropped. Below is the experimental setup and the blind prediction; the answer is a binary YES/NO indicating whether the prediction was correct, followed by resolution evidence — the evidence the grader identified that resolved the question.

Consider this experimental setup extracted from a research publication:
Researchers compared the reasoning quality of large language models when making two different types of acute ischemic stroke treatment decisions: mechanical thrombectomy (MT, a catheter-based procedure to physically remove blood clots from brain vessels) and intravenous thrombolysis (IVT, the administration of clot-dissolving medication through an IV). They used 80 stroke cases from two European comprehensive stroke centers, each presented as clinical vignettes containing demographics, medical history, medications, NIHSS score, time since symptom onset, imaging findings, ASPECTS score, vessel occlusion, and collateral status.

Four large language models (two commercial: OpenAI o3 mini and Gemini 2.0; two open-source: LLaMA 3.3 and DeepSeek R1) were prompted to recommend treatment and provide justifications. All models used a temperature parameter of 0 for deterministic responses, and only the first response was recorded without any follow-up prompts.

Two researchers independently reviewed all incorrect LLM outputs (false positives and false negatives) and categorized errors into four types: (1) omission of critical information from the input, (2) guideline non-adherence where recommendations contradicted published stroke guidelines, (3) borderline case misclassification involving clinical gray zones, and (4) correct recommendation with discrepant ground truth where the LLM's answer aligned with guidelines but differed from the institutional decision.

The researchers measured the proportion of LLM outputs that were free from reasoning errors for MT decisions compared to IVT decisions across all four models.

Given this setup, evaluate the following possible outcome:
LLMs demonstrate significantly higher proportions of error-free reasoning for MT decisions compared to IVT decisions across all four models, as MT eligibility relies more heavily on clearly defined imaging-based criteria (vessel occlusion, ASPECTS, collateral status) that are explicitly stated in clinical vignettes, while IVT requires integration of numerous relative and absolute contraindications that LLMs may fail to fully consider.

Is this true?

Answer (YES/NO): YES